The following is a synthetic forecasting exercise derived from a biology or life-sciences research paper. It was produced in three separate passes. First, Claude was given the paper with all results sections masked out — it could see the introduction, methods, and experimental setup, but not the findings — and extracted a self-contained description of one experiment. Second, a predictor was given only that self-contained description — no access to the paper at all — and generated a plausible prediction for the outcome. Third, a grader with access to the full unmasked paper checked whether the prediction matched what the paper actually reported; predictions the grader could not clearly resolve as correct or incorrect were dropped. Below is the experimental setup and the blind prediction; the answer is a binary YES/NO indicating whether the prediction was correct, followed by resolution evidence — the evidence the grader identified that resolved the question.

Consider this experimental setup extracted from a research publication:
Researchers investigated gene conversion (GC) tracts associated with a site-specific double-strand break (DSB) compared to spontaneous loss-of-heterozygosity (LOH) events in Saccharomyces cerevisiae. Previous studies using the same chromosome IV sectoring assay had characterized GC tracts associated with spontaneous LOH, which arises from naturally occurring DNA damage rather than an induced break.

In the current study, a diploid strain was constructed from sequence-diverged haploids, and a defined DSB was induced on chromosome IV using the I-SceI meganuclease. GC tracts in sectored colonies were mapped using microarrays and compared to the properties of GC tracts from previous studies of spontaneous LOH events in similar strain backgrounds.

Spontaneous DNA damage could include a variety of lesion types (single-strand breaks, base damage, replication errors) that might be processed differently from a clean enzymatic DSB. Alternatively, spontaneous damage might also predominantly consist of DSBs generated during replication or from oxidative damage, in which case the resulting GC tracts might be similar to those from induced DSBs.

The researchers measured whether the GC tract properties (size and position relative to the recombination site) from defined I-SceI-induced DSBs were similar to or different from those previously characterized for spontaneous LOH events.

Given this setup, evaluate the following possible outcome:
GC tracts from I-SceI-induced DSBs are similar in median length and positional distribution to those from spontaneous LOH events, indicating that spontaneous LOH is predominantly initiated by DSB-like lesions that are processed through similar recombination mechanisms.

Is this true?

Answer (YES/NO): YES